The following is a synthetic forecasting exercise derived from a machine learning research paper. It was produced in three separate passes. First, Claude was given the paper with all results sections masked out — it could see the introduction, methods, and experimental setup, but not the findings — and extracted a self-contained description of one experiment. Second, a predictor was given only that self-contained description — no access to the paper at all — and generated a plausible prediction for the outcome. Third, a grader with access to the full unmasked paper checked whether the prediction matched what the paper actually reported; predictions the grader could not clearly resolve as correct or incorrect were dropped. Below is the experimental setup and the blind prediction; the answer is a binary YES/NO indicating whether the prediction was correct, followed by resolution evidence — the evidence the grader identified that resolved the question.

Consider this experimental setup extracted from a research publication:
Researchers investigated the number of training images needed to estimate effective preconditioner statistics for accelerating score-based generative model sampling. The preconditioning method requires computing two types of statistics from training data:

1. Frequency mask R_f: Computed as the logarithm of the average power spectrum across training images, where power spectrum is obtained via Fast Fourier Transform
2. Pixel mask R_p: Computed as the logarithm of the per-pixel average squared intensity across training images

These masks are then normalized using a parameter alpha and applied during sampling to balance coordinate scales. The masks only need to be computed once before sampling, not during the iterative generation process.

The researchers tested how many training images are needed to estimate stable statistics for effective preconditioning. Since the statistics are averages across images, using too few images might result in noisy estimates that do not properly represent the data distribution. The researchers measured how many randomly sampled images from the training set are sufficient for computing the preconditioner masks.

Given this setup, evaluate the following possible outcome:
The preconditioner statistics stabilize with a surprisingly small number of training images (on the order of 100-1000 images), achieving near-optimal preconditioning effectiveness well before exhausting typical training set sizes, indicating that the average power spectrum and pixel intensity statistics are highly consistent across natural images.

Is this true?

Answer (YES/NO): YES